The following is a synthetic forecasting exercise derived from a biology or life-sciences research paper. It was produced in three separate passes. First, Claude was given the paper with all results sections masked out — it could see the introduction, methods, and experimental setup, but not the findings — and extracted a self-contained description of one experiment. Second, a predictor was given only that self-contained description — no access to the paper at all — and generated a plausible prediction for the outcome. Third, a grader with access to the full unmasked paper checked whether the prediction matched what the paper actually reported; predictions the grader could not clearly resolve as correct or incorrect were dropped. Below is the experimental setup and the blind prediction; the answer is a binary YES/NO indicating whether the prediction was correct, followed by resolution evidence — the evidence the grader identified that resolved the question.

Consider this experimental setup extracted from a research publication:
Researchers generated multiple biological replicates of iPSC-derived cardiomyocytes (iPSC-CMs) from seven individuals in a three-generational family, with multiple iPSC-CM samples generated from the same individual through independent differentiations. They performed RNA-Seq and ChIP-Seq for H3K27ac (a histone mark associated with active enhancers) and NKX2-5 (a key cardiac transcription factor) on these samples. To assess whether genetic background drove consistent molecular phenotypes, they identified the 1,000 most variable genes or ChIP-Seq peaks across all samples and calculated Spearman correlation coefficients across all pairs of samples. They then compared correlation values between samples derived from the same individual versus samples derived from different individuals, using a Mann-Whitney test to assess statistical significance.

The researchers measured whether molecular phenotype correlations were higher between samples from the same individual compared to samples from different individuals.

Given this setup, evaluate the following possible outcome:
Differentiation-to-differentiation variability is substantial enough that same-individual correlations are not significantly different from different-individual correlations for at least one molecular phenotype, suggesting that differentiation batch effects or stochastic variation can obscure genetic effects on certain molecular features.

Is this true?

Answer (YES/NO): NO